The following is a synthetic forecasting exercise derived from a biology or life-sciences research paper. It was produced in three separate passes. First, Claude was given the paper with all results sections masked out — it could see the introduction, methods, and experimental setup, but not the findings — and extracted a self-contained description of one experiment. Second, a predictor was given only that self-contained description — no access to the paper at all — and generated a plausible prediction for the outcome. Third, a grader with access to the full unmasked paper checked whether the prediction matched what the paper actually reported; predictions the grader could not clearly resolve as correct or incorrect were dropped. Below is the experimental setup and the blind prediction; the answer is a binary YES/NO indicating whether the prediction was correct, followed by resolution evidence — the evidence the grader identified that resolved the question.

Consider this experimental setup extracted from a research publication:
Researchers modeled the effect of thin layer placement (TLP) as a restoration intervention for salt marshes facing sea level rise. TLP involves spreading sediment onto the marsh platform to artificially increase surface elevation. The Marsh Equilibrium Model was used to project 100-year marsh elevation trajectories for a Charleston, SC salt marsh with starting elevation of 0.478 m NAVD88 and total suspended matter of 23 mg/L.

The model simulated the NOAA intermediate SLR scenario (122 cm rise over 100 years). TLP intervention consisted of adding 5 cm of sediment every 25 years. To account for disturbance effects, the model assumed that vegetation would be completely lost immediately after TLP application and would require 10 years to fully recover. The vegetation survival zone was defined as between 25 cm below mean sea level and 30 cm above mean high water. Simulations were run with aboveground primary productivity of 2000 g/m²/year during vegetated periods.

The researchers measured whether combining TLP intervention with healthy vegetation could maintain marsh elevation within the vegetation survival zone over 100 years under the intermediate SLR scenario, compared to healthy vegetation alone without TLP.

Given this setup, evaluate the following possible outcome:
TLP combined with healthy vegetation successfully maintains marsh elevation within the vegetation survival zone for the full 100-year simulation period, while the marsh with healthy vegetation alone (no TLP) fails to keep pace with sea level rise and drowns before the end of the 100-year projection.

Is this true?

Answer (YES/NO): YES